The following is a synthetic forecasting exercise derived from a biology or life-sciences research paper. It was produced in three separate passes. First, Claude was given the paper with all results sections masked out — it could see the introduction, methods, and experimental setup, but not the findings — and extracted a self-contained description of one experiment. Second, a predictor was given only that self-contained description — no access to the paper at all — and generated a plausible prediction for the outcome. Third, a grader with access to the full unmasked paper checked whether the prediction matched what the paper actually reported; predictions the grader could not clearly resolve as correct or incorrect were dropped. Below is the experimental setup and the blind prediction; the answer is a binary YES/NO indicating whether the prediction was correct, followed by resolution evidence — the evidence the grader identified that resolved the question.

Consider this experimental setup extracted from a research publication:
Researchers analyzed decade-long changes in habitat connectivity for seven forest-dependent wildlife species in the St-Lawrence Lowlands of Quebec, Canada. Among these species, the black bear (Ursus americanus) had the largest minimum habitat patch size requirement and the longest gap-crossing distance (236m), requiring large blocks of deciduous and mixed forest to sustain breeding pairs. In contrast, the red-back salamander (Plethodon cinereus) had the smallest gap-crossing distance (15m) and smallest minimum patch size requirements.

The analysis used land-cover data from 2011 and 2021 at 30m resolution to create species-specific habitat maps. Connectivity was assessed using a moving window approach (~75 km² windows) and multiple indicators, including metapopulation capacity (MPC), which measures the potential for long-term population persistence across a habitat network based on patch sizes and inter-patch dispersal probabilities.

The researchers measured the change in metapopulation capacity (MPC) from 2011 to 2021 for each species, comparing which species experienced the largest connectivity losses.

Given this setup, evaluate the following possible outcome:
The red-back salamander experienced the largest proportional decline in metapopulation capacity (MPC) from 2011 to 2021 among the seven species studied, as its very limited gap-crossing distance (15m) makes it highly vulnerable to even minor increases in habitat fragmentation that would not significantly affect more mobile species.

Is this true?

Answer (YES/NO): NO